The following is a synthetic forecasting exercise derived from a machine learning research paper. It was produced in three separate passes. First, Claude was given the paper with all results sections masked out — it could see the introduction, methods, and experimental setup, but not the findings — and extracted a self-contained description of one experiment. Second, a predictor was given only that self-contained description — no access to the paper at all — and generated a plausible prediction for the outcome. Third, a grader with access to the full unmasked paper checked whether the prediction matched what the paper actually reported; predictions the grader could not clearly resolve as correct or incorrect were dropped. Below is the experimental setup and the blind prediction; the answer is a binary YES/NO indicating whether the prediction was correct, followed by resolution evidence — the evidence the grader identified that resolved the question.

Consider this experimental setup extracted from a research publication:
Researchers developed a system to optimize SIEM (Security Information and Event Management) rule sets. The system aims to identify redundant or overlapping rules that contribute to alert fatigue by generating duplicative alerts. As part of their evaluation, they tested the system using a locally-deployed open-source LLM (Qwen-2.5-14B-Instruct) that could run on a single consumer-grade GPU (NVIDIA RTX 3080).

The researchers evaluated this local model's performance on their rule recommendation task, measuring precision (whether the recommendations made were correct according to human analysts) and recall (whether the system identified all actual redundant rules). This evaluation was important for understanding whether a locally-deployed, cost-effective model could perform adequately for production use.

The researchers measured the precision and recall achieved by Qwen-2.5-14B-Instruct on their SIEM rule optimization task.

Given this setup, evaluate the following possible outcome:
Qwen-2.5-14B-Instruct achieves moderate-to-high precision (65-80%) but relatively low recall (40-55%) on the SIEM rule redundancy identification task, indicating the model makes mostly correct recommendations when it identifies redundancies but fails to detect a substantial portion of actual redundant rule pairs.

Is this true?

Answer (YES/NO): NO